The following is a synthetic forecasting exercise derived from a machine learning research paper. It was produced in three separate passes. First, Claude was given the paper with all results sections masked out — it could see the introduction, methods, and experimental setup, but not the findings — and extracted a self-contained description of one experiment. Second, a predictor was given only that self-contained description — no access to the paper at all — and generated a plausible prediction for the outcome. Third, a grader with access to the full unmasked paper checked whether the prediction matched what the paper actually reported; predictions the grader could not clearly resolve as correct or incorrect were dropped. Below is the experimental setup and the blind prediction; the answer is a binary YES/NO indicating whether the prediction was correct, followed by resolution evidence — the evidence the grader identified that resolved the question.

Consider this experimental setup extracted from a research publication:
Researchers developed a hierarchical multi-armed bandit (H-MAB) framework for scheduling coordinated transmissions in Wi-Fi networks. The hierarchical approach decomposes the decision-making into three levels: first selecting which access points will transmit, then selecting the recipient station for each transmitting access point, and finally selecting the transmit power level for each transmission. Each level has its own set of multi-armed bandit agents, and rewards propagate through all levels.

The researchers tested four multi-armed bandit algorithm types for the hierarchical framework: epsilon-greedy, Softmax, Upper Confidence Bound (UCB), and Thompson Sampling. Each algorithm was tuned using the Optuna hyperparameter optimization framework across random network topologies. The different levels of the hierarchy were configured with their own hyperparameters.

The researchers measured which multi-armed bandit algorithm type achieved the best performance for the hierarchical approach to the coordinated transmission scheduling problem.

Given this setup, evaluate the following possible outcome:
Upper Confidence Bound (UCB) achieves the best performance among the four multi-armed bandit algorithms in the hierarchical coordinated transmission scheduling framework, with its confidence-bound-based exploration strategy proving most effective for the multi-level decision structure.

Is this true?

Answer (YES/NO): YES